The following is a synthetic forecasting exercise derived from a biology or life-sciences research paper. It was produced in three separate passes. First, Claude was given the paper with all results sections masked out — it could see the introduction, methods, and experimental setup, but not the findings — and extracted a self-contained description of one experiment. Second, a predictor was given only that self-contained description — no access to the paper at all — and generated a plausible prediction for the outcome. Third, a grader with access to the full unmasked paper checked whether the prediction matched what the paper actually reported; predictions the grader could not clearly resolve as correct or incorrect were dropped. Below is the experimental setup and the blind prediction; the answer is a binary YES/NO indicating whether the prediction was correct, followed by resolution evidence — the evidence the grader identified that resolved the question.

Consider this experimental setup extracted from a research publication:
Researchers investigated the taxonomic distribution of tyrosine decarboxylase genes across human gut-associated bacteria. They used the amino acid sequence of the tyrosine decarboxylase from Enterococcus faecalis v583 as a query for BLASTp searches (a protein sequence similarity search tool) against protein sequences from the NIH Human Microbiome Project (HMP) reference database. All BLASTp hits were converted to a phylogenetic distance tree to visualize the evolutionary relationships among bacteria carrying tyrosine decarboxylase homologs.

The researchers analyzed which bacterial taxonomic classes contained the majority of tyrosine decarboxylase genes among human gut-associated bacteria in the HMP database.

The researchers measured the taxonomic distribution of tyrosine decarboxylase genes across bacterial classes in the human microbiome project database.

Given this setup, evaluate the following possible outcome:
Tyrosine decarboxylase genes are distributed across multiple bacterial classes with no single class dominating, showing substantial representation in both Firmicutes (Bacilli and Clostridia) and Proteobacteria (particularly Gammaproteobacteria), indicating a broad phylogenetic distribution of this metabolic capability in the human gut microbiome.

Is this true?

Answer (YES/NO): NO